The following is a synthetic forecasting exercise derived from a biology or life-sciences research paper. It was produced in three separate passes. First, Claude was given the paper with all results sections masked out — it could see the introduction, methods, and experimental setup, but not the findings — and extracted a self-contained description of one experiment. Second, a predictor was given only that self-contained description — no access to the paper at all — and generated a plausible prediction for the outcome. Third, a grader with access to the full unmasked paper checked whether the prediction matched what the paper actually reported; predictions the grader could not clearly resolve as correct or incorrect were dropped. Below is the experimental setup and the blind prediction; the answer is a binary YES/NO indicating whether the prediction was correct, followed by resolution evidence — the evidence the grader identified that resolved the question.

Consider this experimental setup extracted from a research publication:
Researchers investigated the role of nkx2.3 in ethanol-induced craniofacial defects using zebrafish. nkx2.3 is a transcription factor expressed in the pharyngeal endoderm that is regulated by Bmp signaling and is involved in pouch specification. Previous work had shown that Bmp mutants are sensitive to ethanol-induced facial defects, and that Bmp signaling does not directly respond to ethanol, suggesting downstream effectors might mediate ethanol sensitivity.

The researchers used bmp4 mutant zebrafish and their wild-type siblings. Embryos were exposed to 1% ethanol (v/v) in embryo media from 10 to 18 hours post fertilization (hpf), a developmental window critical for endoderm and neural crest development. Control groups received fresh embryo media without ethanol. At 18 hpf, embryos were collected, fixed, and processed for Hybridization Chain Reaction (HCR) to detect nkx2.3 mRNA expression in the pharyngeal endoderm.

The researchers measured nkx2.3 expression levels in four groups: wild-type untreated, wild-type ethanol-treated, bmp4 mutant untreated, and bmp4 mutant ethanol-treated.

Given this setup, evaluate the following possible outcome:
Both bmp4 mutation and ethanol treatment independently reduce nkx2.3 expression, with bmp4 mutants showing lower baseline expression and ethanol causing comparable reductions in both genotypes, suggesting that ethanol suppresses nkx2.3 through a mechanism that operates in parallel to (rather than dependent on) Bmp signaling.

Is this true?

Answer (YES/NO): NO